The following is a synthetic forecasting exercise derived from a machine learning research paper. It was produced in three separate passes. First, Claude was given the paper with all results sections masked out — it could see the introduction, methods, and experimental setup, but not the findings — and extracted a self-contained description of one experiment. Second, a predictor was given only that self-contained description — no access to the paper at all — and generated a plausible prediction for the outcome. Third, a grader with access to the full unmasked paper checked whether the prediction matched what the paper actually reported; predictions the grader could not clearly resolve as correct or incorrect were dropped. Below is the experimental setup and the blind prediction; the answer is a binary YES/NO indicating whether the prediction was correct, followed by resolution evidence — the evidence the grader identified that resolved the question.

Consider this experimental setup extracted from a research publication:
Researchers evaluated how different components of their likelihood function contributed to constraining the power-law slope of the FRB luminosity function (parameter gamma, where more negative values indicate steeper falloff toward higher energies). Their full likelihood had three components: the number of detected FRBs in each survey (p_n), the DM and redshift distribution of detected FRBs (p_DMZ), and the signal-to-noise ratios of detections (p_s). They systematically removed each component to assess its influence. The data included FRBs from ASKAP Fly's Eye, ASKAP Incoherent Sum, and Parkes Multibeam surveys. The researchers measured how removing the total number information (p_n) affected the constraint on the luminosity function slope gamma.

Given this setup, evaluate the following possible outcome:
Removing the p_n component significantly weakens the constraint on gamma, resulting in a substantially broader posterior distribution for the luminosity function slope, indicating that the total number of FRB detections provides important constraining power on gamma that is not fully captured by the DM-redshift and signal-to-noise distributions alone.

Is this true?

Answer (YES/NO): NO